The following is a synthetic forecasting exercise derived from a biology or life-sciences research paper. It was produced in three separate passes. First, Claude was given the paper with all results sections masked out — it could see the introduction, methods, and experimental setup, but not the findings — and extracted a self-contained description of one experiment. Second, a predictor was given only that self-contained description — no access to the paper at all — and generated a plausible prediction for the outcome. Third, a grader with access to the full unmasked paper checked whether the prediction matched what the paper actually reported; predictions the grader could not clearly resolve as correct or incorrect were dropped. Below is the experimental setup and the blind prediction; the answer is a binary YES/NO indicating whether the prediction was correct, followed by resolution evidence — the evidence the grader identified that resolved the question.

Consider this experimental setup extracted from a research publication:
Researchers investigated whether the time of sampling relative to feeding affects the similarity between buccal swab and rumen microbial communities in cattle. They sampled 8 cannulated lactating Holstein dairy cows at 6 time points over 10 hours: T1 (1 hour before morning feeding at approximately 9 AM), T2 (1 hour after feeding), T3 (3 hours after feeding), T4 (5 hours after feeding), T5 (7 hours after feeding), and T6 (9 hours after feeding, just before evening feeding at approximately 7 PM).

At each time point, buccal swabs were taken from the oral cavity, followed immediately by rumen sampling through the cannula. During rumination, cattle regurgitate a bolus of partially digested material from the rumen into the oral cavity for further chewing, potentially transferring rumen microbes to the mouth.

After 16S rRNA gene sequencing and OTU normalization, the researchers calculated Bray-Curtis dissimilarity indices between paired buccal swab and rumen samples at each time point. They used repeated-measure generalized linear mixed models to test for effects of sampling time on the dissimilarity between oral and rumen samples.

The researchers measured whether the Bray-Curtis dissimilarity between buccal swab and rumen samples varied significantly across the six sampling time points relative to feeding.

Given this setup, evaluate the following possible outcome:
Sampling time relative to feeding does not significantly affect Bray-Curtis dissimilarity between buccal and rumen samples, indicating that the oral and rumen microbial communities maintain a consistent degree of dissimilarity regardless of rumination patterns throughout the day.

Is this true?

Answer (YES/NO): NO